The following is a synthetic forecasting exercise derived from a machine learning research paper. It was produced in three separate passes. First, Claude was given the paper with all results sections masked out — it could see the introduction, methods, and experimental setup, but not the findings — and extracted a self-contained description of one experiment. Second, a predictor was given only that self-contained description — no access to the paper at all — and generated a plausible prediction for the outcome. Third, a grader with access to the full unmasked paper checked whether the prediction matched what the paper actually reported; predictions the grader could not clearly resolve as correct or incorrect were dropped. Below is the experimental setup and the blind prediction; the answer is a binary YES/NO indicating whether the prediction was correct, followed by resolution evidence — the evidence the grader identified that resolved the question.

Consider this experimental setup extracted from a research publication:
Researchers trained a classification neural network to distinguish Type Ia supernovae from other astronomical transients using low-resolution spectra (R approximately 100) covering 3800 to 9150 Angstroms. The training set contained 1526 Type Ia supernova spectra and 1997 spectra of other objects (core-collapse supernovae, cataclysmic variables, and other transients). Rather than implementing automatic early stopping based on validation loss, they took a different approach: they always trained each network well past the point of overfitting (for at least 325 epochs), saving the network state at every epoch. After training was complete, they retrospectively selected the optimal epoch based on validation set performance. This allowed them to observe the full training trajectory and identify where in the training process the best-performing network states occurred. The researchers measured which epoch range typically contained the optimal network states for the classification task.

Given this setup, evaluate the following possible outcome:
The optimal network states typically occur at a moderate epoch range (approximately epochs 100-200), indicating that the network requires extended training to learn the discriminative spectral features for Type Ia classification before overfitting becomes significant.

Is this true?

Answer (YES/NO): NO